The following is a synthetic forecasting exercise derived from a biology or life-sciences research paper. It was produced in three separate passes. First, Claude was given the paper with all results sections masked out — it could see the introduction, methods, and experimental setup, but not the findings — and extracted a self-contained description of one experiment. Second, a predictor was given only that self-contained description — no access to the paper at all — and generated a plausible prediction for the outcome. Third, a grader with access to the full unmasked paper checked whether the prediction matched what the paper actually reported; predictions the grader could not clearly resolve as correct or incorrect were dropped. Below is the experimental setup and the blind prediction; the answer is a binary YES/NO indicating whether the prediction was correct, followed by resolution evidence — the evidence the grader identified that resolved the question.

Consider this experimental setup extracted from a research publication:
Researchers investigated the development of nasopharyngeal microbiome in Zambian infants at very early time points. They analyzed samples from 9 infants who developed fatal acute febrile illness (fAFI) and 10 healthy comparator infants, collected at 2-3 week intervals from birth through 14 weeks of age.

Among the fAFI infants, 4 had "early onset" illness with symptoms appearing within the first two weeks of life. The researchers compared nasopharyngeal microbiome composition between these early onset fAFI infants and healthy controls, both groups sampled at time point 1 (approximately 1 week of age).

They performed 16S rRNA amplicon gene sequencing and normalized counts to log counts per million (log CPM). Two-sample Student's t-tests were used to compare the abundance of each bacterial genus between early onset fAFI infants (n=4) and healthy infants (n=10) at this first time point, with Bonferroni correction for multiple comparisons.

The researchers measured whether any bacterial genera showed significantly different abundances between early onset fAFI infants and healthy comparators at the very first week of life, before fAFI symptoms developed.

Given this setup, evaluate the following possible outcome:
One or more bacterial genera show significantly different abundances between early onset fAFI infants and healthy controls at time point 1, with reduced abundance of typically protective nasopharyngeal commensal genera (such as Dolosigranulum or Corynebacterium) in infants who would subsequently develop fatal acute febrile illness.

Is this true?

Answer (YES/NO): YES